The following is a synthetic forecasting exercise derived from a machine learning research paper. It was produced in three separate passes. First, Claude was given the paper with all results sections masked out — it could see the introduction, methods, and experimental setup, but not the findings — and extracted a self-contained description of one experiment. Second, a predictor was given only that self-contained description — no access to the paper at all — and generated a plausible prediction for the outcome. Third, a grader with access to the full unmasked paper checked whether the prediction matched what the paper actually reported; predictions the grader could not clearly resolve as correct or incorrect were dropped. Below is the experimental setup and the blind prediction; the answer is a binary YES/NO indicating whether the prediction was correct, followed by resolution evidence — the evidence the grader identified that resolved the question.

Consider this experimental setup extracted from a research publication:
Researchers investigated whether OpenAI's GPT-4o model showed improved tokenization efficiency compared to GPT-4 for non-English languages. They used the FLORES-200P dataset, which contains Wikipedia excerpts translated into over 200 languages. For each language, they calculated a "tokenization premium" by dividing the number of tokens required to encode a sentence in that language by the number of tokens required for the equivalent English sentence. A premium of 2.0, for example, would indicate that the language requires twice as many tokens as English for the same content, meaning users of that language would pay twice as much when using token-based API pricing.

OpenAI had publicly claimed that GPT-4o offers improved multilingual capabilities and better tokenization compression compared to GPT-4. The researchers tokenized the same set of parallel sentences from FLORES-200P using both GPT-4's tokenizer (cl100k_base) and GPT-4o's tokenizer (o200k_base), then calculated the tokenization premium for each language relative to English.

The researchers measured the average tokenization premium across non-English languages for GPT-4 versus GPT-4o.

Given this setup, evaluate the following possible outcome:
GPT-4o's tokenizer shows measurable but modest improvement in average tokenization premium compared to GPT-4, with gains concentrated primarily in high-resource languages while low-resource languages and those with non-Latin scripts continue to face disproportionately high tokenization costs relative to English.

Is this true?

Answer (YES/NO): NO